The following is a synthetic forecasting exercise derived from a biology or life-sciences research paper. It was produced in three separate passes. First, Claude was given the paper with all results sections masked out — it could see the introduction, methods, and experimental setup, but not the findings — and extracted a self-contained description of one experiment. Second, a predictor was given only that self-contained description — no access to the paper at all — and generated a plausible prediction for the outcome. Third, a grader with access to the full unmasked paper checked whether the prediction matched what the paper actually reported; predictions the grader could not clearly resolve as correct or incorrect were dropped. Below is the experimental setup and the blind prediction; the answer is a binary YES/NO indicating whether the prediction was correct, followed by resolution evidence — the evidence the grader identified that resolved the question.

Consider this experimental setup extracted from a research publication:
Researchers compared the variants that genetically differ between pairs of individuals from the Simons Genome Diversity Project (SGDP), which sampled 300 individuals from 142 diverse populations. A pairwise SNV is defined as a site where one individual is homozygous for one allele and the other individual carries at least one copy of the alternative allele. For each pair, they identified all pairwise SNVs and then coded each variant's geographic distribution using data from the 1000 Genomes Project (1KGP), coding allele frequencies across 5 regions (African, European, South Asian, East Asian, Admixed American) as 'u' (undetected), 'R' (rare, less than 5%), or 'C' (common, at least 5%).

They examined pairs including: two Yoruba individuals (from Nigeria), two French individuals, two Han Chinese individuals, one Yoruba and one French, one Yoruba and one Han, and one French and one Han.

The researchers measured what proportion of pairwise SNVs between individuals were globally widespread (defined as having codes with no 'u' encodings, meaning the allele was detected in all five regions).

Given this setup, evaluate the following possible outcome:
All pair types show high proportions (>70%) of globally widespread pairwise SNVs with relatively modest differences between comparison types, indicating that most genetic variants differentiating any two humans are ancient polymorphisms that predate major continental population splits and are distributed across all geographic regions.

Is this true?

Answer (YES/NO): NO